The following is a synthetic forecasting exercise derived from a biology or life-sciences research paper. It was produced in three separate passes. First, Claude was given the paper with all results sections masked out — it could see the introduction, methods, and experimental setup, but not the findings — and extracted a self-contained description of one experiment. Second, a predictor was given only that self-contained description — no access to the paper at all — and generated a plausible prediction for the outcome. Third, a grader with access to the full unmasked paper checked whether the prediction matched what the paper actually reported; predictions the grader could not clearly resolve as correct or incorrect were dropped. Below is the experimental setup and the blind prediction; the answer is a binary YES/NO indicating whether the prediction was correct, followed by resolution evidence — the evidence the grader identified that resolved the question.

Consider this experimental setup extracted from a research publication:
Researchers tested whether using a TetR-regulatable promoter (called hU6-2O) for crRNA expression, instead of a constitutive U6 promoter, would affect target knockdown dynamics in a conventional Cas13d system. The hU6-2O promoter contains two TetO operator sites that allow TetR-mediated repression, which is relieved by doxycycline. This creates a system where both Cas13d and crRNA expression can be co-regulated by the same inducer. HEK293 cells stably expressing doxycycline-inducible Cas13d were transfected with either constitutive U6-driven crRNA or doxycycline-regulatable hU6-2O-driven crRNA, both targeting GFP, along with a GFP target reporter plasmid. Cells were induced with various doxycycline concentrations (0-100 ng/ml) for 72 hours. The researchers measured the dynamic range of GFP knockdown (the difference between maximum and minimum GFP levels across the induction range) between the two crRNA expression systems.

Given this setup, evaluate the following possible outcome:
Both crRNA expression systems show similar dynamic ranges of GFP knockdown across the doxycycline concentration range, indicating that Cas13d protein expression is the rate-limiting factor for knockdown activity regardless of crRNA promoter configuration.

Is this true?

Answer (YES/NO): NO